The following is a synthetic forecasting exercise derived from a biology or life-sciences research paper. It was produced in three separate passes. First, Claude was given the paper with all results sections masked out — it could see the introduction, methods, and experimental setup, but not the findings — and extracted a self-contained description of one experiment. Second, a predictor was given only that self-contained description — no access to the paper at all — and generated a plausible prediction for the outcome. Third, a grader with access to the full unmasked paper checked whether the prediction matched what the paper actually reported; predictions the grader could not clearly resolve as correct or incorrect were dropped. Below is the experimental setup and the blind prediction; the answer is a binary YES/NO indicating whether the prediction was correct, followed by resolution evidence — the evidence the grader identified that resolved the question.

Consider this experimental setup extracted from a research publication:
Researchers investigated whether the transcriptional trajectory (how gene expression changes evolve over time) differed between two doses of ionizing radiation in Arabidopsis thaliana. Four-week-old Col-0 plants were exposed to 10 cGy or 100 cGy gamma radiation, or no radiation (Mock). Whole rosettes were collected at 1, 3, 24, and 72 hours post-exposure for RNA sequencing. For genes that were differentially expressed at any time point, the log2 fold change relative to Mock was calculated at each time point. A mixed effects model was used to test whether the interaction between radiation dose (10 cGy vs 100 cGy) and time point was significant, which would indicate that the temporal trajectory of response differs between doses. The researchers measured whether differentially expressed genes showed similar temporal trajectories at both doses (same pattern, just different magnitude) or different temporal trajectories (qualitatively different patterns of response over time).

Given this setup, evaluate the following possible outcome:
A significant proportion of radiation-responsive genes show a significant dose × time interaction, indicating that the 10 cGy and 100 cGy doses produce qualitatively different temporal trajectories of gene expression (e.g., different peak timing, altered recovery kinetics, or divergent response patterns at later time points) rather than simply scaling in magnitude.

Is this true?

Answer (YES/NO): NO